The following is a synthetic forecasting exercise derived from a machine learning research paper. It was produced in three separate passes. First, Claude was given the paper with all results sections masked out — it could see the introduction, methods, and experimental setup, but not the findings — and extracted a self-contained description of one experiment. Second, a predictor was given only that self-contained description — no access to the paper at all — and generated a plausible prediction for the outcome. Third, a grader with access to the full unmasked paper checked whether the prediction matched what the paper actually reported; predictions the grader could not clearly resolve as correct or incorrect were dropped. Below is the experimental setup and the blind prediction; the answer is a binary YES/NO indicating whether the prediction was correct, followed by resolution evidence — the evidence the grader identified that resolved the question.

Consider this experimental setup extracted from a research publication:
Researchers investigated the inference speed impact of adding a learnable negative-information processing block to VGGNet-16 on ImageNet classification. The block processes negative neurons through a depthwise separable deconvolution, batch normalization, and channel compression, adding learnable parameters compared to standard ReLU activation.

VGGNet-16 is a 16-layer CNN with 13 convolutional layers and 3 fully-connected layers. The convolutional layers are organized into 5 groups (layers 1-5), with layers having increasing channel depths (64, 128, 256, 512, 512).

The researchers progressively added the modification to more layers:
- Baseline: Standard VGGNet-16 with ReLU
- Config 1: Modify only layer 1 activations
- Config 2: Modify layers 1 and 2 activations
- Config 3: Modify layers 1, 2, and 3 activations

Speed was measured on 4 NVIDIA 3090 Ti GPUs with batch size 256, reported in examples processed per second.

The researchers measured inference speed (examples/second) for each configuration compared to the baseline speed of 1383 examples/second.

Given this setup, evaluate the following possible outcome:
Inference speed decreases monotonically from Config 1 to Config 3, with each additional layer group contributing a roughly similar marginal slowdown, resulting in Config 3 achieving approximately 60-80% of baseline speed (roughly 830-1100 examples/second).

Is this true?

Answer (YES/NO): NO